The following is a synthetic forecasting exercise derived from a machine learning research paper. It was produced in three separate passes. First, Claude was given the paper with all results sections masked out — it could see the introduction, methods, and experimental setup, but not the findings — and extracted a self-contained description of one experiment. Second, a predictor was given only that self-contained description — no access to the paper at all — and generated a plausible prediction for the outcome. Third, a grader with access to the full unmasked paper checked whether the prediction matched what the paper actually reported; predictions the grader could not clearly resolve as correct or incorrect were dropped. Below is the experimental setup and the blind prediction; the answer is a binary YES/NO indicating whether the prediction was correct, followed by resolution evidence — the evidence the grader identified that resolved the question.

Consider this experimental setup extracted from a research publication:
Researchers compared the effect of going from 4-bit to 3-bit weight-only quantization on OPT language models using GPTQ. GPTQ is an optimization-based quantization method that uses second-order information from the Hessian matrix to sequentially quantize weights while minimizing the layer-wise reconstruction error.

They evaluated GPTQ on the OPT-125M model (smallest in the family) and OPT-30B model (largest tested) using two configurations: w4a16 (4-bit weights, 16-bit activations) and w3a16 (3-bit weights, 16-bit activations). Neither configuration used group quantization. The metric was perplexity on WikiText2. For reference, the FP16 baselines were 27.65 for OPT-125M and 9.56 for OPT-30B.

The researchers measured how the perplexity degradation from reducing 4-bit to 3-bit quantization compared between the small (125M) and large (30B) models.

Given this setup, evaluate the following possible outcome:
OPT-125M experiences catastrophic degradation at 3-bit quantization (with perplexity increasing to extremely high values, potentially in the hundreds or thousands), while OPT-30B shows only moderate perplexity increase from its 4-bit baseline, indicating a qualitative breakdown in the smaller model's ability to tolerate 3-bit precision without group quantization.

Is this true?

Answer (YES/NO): NO